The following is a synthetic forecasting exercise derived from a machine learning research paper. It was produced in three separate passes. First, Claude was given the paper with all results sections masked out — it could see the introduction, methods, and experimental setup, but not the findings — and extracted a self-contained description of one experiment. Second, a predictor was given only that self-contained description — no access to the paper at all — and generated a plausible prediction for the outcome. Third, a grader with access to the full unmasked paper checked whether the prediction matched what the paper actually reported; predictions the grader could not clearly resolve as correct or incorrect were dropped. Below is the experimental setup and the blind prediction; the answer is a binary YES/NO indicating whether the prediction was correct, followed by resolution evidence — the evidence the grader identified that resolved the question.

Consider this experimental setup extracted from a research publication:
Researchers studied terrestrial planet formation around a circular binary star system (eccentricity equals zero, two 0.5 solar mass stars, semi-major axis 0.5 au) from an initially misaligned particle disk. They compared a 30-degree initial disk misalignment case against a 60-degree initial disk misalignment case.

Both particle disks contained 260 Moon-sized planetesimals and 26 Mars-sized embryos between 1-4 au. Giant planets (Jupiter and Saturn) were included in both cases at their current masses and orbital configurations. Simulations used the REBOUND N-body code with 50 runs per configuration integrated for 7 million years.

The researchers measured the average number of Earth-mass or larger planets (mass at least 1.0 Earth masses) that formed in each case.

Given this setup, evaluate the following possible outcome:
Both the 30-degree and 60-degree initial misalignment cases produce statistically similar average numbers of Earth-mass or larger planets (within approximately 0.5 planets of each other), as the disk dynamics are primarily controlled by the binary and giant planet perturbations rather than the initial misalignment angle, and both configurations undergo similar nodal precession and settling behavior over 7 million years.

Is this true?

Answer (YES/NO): NO